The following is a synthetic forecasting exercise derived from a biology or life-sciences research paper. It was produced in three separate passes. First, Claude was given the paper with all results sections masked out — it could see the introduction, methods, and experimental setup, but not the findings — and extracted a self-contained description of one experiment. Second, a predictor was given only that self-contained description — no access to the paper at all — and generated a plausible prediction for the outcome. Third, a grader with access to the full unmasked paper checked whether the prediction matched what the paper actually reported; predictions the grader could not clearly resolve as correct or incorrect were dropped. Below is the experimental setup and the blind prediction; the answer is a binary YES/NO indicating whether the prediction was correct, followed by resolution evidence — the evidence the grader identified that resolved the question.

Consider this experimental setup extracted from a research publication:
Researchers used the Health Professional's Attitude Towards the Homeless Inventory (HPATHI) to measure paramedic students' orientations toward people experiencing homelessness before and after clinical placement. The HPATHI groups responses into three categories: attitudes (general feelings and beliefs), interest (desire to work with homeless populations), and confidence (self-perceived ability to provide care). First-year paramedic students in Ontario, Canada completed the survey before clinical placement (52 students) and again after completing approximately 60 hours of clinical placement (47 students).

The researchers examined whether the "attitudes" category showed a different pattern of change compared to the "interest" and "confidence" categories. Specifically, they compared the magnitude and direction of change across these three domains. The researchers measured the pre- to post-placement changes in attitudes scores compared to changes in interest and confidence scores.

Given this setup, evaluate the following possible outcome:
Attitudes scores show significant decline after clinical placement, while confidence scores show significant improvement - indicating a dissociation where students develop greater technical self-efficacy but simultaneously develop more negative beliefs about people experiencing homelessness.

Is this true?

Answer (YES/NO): NO